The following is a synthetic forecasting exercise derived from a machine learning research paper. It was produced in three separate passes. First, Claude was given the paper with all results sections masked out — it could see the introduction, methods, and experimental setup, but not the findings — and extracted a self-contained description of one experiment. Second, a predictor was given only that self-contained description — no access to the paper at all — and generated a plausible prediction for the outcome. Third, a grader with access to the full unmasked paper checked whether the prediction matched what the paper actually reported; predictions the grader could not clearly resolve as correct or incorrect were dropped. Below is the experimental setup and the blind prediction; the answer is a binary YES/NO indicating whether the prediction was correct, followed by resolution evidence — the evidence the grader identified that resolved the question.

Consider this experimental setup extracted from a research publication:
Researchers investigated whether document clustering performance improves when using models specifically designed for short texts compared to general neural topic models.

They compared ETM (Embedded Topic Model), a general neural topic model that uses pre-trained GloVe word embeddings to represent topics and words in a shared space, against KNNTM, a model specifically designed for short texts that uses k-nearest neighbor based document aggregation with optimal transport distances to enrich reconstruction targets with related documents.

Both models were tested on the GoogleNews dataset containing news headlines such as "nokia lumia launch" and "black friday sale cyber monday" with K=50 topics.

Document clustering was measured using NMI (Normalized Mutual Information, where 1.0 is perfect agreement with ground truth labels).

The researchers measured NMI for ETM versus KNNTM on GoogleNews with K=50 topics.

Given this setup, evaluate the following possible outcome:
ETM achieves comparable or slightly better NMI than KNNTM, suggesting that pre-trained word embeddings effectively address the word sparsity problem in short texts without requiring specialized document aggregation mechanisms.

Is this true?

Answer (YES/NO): NO